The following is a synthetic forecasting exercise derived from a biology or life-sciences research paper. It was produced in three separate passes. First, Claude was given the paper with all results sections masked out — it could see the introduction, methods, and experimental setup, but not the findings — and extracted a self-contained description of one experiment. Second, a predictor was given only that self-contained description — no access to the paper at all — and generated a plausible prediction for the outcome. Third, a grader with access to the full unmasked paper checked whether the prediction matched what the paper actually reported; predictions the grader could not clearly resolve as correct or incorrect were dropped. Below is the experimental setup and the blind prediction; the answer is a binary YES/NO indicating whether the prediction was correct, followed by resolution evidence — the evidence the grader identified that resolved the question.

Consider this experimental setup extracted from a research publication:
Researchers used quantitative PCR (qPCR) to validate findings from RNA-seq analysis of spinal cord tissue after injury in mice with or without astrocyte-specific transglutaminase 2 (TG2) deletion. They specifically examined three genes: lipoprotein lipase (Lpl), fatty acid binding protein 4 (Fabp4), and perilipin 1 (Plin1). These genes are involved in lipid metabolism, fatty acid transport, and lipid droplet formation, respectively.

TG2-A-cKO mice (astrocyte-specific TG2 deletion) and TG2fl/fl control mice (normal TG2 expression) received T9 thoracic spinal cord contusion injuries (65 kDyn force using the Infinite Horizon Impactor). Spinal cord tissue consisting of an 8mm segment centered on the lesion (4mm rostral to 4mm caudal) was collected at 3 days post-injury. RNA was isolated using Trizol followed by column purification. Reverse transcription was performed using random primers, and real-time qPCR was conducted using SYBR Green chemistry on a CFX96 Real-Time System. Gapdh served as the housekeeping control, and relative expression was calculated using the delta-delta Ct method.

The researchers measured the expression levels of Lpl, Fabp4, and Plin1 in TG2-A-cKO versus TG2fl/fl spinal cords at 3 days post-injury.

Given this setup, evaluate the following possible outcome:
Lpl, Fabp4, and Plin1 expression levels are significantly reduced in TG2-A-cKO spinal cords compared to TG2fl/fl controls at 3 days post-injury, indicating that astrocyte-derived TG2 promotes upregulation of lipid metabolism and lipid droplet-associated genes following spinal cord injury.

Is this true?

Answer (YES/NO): NO